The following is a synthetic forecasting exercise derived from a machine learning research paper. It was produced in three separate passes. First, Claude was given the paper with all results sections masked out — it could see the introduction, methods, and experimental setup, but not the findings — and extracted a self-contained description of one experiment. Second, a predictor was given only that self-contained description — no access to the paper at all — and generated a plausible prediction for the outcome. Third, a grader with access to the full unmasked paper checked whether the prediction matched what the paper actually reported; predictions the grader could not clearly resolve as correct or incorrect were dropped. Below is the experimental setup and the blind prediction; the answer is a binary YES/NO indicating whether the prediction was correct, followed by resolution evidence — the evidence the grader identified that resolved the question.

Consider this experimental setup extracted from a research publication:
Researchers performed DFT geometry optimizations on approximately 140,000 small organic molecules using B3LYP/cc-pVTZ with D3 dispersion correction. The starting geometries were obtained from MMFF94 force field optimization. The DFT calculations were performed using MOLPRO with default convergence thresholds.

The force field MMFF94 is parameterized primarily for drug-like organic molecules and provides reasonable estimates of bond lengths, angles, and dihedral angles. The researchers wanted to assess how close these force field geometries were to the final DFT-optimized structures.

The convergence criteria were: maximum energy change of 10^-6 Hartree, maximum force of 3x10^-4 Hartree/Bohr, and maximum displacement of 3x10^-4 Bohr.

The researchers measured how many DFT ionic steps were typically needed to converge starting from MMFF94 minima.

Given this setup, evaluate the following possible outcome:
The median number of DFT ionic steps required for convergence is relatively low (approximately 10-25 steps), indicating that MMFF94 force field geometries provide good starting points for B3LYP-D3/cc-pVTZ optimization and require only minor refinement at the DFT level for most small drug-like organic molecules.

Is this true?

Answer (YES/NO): YES